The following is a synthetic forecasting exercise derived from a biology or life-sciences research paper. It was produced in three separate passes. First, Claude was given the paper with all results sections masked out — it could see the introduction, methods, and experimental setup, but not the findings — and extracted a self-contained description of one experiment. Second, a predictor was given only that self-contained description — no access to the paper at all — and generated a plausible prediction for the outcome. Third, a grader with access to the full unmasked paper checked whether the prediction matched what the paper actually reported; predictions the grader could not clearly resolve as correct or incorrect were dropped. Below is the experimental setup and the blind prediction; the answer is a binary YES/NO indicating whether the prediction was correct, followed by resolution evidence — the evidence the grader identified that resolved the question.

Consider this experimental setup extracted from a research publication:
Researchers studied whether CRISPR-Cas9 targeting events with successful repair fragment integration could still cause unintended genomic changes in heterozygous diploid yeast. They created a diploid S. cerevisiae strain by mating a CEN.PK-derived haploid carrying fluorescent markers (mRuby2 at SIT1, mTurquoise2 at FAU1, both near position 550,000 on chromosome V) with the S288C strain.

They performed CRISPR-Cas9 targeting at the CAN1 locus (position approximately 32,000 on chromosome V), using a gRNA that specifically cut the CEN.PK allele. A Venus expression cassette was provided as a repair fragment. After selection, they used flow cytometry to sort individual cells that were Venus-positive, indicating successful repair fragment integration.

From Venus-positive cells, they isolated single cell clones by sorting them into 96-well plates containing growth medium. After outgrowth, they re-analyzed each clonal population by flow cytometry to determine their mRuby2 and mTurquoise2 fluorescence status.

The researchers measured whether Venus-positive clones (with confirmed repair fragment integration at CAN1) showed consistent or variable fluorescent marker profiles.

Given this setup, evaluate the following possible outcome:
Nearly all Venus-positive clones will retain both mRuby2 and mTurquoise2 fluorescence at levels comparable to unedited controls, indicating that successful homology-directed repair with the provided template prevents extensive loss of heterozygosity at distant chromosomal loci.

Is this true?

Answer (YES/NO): YES